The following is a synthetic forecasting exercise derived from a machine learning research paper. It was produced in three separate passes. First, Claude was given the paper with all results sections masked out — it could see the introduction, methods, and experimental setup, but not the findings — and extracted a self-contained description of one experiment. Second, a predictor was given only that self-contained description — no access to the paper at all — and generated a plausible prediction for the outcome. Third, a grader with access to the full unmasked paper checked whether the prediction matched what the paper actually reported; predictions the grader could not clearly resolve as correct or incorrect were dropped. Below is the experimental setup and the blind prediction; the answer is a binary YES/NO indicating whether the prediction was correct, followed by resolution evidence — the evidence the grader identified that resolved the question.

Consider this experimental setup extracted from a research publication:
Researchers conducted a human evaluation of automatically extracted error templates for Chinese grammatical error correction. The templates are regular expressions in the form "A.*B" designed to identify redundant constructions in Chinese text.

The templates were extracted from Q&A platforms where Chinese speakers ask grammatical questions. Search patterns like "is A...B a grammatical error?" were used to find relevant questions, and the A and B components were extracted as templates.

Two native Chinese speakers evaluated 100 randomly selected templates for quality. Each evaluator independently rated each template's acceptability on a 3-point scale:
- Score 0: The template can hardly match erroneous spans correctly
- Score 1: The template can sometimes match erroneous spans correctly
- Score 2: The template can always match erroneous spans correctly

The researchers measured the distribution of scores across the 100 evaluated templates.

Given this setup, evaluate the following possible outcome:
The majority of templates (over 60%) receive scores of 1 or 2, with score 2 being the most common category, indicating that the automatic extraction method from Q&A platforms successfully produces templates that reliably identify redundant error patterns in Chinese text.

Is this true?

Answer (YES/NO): YES